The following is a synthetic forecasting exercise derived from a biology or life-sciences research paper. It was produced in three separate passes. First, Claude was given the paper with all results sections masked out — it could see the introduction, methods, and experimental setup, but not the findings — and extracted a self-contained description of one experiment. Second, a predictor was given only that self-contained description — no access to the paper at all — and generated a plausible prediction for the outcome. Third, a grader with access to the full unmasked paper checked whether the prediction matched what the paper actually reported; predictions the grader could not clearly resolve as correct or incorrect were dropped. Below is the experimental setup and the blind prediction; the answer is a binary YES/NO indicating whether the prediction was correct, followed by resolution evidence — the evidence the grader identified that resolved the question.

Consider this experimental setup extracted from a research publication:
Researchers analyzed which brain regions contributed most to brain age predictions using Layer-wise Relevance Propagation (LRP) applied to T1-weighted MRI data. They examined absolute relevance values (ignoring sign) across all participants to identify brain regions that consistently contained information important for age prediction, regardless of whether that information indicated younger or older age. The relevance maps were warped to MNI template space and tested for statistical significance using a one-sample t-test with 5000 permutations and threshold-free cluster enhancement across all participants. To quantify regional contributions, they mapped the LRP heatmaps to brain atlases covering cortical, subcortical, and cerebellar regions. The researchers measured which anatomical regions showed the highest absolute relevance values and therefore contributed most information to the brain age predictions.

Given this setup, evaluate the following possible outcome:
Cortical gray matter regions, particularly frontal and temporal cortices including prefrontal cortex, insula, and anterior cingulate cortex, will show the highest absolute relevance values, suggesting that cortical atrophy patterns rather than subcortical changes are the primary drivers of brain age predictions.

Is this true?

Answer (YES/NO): NO